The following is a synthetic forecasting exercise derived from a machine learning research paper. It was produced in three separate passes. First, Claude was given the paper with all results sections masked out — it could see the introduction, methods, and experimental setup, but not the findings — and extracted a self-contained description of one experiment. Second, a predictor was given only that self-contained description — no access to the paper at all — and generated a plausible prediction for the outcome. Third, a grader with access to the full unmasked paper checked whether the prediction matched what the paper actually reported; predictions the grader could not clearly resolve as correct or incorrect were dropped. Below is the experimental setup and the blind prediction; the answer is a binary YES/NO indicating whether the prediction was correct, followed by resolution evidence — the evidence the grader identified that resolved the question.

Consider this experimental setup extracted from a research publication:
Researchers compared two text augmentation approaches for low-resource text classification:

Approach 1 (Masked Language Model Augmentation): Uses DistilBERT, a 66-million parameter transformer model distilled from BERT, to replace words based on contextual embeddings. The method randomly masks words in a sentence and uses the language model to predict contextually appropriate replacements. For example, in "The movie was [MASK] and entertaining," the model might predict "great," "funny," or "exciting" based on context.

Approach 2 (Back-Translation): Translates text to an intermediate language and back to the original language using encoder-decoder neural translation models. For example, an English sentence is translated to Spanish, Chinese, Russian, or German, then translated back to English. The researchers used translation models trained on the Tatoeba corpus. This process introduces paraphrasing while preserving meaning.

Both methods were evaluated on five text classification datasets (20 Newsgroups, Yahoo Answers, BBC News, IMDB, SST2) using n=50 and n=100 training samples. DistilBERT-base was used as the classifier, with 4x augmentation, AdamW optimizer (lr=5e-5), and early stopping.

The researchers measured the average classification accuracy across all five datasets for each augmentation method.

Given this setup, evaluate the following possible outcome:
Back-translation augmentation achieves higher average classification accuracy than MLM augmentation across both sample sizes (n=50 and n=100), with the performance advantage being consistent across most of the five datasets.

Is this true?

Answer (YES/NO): YES